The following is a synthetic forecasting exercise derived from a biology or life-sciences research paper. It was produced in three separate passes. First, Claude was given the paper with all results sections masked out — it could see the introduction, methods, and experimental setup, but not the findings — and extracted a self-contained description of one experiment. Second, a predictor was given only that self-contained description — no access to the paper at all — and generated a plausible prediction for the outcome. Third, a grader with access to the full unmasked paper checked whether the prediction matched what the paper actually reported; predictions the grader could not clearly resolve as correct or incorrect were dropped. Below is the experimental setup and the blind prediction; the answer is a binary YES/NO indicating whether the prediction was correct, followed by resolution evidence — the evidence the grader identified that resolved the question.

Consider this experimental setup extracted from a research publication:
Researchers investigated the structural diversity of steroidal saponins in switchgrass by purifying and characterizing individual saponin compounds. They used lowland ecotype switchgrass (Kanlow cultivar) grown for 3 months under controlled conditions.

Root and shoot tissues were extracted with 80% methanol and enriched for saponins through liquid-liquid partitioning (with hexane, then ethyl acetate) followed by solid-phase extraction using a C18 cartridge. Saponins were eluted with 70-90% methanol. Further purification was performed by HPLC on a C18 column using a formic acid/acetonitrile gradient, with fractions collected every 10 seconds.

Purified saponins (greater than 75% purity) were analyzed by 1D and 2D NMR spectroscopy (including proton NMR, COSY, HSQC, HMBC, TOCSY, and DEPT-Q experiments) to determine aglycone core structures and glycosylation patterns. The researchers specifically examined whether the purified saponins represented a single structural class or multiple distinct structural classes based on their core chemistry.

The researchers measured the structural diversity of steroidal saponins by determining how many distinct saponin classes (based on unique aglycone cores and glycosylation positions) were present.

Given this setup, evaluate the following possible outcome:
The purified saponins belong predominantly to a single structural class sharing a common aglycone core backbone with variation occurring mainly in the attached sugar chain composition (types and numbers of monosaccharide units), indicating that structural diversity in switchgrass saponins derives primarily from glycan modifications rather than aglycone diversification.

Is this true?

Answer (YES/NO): NO